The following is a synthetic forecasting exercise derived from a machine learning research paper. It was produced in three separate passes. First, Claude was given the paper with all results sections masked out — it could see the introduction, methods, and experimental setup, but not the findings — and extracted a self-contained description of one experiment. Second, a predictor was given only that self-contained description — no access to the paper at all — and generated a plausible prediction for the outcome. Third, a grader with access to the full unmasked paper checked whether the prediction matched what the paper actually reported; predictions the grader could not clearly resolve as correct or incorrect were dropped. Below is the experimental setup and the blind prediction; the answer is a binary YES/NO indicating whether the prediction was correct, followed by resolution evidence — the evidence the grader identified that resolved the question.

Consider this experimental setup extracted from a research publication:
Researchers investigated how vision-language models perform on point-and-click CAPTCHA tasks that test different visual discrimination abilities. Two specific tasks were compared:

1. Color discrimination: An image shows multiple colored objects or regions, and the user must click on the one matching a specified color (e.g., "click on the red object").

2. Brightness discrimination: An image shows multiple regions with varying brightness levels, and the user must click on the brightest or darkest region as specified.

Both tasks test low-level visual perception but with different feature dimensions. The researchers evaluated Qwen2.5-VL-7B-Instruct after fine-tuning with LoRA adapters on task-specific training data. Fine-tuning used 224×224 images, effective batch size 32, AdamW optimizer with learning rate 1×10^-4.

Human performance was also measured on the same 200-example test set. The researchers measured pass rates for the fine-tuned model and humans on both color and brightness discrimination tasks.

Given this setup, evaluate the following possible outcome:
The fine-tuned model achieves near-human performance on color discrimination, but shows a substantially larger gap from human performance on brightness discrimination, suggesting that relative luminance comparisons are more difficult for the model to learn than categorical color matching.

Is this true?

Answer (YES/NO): NO